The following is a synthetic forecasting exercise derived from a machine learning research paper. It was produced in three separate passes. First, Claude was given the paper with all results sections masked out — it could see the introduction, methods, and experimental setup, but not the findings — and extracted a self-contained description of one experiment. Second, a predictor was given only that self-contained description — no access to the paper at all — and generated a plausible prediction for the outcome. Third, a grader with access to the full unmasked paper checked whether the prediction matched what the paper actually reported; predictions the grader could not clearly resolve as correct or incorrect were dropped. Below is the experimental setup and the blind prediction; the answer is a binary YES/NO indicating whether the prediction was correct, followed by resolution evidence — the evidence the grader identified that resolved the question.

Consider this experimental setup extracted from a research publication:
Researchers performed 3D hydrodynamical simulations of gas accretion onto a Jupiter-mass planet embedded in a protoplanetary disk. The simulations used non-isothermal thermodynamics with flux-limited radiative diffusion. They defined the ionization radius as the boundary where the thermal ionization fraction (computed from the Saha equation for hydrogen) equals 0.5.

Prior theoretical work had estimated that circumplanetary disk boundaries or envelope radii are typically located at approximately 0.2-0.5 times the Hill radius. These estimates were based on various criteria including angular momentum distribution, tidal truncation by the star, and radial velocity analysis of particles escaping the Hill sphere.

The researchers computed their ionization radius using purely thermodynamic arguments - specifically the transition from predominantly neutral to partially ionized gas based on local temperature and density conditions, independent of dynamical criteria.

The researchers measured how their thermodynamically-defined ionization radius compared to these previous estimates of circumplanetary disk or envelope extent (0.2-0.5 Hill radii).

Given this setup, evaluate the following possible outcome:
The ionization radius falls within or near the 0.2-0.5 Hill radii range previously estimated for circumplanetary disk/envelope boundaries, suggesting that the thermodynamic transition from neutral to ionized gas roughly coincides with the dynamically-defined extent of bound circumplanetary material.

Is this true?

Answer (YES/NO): YES